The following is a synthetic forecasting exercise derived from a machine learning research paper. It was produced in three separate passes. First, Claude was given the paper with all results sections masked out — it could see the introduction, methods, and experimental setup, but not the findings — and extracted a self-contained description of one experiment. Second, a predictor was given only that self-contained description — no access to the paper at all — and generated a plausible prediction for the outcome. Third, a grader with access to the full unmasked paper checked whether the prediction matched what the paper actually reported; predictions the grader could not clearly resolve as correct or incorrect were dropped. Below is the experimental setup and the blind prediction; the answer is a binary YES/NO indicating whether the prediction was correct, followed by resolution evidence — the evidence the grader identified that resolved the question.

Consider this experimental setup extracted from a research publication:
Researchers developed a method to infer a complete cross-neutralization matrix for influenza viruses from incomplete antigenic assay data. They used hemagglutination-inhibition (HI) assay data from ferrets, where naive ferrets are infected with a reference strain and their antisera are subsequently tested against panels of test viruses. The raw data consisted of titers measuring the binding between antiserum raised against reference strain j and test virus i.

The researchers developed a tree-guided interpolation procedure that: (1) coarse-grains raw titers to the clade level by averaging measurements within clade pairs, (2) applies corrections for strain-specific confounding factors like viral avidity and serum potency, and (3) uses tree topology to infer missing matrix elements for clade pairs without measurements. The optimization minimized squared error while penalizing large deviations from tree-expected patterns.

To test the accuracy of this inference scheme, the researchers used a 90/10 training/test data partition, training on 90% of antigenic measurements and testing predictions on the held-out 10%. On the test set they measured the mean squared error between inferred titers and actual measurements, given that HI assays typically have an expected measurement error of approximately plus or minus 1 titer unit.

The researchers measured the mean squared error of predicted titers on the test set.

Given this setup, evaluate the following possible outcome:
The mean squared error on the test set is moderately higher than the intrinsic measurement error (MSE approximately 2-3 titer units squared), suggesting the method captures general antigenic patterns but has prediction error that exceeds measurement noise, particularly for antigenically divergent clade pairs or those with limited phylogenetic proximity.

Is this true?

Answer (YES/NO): NO